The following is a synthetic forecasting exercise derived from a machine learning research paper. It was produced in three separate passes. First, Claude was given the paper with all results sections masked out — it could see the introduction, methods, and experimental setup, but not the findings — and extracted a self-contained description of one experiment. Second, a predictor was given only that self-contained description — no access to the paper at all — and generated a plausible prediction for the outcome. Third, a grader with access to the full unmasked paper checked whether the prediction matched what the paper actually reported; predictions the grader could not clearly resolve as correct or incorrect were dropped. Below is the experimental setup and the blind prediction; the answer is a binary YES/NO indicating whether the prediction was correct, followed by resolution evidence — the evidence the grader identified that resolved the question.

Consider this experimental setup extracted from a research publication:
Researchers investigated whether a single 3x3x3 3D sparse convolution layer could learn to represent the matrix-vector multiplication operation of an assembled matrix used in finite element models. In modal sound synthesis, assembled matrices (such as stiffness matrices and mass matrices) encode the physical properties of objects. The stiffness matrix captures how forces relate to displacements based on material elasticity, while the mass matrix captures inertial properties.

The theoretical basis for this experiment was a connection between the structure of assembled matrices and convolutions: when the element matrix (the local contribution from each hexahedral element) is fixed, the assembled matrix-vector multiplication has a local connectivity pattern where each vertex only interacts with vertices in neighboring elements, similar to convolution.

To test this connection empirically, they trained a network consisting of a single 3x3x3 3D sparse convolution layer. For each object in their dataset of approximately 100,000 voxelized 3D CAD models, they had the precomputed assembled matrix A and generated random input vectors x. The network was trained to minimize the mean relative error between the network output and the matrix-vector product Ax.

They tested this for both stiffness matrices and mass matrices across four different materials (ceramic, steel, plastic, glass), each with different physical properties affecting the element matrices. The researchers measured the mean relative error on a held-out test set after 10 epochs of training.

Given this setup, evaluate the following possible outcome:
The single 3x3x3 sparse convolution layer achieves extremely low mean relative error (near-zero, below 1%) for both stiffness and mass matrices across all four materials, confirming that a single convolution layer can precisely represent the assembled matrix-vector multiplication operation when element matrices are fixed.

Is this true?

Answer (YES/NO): YES